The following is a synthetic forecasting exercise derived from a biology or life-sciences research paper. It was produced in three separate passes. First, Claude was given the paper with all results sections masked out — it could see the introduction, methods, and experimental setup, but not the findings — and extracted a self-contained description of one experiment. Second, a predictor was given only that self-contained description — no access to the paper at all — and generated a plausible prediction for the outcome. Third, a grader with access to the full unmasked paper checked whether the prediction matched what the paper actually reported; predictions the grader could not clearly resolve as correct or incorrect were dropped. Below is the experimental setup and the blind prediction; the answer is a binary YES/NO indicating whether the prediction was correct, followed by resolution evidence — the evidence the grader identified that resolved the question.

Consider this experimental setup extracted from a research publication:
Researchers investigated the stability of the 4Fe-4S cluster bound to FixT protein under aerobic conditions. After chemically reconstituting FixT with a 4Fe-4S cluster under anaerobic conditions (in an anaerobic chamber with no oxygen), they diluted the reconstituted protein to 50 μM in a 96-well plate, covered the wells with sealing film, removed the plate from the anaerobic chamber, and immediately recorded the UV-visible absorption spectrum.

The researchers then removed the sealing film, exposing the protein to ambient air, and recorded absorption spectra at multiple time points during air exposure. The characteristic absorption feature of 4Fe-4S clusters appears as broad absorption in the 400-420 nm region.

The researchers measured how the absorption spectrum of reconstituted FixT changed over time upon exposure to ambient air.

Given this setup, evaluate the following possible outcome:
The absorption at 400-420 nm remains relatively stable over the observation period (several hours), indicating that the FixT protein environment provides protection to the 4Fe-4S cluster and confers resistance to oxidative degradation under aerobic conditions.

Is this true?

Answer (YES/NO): NO